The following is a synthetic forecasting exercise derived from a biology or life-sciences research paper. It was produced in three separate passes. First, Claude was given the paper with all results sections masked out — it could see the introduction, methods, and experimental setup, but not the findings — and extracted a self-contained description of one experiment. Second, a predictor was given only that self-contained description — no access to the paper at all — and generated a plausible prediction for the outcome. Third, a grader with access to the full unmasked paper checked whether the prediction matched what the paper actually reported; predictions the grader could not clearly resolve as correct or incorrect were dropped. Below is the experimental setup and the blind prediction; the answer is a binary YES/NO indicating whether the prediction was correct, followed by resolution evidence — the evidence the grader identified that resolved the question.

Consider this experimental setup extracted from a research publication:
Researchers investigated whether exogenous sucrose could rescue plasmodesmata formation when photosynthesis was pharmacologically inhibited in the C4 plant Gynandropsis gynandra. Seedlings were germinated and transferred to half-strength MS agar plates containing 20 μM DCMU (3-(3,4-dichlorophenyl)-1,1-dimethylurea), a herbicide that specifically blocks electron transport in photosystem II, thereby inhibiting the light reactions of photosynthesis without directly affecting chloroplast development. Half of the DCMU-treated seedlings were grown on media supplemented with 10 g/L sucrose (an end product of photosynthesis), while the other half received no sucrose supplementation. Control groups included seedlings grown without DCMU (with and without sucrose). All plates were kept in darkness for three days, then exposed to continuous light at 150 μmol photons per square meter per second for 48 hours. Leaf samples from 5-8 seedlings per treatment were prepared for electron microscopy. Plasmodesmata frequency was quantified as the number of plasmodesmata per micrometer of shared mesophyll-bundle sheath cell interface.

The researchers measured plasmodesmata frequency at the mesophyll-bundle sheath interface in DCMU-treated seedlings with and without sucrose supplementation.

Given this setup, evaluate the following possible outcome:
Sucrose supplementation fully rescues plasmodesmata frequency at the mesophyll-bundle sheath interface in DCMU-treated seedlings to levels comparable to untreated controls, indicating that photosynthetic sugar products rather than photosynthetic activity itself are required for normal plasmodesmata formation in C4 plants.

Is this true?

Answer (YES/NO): YES